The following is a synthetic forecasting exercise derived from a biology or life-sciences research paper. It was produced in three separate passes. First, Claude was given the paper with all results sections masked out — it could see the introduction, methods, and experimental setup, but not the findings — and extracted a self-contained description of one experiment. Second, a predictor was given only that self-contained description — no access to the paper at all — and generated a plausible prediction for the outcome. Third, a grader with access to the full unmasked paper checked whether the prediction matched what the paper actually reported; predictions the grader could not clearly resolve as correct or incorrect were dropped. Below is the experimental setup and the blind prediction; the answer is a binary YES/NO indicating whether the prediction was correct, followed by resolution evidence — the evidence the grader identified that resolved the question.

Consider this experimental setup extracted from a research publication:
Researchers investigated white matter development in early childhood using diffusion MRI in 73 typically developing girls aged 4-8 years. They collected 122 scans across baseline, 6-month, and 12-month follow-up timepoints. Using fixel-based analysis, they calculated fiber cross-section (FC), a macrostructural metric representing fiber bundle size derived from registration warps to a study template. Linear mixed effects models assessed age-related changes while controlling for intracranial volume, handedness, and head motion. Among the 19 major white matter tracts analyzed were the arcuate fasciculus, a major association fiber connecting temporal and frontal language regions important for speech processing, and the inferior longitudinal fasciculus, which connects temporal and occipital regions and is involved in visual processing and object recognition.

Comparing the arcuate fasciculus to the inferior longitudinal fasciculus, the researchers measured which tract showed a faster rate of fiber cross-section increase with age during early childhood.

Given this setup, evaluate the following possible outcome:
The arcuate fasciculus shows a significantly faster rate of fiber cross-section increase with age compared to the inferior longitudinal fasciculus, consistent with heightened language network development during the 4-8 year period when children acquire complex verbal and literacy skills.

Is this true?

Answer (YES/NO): NO